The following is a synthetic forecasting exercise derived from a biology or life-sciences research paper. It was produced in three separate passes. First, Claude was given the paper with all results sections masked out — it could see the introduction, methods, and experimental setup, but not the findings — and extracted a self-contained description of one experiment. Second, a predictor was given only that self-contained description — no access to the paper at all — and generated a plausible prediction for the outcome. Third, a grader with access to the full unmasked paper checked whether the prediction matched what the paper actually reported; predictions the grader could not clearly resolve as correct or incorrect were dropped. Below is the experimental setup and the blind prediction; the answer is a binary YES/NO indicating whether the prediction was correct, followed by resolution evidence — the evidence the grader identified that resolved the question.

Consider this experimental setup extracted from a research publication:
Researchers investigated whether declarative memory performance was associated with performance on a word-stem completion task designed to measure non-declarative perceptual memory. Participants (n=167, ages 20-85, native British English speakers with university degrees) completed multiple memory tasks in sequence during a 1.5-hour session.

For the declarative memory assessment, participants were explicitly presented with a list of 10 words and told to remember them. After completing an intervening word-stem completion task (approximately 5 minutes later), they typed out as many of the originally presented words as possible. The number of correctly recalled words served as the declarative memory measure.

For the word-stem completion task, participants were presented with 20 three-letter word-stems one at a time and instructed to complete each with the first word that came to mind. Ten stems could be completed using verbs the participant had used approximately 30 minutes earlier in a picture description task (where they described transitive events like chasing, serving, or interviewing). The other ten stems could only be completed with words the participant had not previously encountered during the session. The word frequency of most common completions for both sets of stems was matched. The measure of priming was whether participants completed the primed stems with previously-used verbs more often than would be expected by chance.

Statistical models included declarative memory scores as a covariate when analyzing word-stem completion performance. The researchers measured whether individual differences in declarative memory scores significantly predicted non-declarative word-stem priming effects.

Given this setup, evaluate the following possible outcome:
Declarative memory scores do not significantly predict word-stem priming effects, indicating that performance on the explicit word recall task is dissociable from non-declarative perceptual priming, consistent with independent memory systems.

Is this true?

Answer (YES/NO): YES